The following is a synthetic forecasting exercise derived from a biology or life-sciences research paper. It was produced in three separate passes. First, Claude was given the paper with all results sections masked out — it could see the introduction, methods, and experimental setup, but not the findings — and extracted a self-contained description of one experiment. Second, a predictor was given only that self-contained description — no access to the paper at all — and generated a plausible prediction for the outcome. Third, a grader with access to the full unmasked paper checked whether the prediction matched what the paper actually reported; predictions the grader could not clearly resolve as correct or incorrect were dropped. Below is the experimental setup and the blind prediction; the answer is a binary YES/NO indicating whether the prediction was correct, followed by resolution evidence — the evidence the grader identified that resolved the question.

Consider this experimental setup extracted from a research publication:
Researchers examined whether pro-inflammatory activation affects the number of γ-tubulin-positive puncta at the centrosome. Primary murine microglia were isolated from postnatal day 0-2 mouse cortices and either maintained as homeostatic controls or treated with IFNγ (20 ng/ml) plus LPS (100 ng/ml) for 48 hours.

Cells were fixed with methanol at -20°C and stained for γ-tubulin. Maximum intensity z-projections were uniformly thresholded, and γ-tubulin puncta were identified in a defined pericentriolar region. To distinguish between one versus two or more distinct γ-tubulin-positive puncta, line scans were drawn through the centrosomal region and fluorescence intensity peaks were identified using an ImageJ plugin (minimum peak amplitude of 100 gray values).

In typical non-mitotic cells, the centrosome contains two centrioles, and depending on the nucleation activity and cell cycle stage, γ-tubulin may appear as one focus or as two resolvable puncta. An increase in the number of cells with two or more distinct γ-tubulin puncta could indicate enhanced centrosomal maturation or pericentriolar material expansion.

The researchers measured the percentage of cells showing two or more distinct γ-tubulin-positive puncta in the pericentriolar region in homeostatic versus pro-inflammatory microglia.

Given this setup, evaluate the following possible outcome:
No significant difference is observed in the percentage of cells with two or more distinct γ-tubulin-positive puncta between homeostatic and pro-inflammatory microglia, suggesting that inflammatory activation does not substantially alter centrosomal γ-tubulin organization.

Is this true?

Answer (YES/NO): NO